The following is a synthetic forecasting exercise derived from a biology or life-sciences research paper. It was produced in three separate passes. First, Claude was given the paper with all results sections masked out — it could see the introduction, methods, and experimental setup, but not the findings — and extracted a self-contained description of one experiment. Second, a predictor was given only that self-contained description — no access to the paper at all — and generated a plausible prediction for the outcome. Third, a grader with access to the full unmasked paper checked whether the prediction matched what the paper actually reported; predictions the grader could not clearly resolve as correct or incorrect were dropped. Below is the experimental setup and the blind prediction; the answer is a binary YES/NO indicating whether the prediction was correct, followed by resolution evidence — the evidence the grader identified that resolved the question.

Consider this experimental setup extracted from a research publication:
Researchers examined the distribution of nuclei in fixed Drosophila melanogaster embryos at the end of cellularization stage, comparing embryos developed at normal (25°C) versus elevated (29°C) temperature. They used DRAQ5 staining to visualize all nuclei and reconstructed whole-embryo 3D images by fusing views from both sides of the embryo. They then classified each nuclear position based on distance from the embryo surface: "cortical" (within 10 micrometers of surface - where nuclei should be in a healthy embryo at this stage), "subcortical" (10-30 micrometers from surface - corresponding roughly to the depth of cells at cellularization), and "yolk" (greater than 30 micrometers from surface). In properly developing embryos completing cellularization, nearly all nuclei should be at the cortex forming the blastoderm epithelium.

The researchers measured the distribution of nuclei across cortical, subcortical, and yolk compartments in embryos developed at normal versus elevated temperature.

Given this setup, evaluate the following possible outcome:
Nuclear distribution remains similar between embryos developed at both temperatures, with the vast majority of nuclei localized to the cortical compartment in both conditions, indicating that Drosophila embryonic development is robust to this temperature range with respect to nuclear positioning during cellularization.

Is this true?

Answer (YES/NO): NO